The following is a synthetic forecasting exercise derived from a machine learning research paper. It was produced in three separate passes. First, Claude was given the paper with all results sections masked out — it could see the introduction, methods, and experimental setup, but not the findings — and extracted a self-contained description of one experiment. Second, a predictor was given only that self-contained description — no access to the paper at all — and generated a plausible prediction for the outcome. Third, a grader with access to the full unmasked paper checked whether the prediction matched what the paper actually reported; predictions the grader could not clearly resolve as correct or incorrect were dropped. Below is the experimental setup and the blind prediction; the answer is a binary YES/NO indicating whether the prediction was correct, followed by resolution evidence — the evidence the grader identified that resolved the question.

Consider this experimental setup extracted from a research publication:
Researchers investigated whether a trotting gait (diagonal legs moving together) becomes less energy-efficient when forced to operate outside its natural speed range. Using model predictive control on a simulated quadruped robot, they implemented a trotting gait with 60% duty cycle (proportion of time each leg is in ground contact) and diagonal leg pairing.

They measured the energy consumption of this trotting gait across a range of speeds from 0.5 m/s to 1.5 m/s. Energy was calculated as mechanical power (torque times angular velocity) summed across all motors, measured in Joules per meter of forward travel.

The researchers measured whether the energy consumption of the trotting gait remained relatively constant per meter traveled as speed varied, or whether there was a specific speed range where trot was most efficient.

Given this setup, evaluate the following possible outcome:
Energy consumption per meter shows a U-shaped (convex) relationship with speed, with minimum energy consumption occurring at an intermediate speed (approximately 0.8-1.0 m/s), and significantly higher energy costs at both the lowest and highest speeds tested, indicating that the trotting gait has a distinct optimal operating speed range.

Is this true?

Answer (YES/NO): YES